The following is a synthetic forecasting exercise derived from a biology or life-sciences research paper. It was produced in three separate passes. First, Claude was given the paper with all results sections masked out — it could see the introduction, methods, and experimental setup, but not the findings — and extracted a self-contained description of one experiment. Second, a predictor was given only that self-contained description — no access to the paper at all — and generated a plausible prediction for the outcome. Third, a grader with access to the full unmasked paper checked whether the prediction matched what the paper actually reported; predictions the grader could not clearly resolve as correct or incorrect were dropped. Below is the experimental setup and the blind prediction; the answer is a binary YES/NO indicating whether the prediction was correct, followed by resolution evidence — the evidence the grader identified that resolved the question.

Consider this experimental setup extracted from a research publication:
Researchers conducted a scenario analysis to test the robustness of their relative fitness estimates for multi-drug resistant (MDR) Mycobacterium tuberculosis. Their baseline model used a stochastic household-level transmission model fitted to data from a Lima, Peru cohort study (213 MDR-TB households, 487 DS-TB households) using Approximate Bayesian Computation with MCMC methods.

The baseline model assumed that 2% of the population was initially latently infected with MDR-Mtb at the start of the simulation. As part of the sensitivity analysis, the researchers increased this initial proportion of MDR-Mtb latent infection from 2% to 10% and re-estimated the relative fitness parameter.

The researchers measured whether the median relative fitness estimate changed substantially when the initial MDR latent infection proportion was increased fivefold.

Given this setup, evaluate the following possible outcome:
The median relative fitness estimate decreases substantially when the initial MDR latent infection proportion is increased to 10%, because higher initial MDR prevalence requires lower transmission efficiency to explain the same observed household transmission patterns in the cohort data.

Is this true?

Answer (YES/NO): NO